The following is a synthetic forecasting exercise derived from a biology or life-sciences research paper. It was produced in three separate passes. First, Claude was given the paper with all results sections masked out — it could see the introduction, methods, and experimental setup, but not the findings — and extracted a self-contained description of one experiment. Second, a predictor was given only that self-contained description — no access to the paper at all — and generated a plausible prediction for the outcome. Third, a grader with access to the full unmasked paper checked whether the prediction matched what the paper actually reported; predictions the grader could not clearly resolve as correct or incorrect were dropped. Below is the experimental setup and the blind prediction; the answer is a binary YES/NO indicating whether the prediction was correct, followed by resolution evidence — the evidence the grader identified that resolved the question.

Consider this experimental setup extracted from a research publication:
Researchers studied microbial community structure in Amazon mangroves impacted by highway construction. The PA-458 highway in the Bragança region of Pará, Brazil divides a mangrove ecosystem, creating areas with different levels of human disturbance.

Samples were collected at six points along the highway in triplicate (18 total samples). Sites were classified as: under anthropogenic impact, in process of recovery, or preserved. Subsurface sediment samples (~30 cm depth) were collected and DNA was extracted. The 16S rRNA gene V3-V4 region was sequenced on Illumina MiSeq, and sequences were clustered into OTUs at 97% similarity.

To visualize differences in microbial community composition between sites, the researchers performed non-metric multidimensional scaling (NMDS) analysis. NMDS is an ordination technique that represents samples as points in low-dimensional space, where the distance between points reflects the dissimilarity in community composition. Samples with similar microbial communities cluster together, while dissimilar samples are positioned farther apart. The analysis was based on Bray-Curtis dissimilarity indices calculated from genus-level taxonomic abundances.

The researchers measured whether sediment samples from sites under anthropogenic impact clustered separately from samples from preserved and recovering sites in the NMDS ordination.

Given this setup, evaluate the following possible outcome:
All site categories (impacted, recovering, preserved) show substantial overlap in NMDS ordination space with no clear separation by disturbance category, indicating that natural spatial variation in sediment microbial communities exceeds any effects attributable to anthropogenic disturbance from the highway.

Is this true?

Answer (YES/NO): NO